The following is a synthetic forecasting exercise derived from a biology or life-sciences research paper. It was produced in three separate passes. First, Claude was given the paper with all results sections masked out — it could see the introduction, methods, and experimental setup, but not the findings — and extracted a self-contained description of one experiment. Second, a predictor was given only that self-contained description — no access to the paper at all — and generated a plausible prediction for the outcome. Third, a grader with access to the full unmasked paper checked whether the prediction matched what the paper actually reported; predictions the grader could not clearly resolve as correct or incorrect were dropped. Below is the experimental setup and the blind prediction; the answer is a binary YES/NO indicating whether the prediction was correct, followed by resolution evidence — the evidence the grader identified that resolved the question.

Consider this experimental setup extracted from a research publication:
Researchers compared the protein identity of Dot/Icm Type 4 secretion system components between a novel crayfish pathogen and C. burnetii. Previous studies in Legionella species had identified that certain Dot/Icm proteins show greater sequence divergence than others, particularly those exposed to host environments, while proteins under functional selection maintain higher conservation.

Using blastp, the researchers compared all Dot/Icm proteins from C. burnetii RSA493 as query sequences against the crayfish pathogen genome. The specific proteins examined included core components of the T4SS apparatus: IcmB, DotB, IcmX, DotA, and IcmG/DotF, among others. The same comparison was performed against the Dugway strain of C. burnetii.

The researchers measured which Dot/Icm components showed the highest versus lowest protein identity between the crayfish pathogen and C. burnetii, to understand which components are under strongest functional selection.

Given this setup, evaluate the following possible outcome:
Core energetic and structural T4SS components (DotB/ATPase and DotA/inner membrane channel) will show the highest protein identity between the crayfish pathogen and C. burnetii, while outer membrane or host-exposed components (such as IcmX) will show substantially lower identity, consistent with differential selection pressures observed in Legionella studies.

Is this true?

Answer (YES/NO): NO